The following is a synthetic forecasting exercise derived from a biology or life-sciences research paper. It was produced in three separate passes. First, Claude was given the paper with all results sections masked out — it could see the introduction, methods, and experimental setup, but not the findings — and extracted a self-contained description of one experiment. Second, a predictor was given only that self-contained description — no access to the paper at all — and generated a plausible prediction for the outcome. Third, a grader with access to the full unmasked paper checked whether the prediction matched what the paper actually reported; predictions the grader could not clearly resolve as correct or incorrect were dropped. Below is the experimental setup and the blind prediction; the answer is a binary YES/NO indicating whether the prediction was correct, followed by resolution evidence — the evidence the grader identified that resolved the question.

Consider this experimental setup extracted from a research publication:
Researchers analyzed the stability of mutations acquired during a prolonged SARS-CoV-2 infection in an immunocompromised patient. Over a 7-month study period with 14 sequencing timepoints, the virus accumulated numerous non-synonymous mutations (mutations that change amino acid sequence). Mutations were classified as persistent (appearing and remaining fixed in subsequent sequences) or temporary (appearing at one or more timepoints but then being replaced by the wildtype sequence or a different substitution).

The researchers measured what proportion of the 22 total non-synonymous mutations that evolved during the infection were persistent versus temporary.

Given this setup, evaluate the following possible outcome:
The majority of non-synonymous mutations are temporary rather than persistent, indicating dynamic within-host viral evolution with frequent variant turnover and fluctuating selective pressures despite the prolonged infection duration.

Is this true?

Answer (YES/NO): NO